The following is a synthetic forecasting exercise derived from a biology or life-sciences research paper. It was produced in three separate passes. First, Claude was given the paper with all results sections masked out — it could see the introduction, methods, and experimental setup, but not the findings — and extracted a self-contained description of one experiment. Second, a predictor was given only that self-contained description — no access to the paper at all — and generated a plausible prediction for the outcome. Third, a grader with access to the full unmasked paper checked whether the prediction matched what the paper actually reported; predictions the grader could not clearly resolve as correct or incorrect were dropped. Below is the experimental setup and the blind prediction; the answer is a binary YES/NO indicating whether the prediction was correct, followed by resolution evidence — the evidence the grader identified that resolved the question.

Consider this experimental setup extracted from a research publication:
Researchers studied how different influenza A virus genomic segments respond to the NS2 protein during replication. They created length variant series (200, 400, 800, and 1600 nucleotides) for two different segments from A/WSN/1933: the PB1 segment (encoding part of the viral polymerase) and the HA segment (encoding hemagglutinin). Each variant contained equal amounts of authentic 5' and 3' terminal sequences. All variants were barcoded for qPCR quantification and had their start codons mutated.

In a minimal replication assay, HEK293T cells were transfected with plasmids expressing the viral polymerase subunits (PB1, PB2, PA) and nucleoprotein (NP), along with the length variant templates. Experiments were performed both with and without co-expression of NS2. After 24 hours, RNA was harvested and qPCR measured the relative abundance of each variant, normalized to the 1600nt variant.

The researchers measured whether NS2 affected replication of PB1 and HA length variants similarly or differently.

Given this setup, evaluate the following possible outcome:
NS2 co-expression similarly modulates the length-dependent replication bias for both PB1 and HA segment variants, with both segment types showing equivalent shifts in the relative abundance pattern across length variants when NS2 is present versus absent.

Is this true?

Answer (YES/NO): NO